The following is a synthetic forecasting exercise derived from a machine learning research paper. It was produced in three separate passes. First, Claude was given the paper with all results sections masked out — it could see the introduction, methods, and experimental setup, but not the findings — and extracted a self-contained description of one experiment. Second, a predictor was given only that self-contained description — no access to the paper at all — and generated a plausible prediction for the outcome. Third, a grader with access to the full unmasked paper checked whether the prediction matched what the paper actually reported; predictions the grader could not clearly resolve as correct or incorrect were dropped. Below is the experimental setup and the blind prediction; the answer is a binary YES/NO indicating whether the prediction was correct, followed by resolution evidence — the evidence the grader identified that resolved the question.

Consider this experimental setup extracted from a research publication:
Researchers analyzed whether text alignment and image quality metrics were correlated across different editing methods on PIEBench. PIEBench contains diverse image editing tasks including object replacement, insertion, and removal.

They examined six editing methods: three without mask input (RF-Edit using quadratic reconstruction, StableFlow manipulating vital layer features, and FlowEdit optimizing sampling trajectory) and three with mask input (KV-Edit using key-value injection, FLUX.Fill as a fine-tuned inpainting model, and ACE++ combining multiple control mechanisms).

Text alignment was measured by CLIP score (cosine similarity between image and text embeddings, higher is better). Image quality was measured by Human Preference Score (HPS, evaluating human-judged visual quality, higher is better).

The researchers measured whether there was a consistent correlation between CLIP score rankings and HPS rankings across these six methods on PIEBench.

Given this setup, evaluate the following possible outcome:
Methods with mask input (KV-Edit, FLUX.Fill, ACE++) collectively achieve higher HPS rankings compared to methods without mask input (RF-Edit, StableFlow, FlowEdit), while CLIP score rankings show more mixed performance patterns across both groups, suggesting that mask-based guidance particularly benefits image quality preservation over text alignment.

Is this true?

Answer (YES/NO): NO